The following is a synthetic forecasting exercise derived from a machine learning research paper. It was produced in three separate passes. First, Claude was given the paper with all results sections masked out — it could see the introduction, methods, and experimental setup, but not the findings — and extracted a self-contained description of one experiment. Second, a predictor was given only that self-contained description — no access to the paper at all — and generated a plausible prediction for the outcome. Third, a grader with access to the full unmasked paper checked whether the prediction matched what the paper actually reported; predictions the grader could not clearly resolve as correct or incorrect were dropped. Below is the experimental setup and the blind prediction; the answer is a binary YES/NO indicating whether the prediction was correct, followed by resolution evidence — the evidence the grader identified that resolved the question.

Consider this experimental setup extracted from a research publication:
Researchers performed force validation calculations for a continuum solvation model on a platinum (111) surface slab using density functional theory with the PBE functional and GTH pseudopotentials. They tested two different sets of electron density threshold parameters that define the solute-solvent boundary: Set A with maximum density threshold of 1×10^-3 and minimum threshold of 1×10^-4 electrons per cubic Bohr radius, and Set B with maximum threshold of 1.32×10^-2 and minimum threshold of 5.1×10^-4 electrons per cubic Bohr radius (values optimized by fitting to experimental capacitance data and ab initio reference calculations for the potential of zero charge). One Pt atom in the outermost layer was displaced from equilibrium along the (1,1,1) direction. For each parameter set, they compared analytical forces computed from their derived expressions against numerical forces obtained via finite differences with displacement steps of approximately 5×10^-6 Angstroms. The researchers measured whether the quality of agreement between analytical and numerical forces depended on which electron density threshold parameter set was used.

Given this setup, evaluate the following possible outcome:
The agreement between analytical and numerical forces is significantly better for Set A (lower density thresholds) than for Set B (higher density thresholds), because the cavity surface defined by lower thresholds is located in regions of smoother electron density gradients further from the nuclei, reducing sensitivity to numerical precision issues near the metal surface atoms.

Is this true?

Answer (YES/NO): YES